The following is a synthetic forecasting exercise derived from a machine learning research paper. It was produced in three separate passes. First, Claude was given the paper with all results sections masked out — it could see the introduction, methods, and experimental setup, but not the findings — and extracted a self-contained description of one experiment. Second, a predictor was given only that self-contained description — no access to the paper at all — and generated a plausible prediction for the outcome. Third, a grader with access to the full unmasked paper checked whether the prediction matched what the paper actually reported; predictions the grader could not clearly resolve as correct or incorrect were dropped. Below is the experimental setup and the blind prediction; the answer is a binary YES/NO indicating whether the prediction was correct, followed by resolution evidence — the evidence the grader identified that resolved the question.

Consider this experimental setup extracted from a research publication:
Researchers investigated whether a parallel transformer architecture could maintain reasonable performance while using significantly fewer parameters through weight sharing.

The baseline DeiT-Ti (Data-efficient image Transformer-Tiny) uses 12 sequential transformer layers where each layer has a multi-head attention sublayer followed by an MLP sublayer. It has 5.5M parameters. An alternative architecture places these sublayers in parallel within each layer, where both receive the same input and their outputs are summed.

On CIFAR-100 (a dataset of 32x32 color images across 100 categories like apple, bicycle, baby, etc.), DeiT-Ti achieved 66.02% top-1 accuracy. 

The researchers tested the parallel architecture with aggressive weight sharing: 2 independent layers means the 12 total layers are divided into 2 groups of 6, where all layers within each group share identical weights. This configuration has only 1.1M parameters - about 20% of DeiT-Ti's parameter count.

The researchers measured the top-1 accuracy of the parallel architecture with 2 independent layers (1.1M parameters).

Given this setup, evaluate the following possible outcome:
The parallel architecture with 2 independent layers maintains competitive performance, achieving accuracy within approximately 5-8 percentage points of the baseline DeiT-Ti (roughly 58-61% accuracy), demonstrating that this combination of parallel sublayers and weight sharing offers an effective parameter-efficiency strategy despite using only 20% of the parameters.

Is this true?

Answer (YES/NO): YES